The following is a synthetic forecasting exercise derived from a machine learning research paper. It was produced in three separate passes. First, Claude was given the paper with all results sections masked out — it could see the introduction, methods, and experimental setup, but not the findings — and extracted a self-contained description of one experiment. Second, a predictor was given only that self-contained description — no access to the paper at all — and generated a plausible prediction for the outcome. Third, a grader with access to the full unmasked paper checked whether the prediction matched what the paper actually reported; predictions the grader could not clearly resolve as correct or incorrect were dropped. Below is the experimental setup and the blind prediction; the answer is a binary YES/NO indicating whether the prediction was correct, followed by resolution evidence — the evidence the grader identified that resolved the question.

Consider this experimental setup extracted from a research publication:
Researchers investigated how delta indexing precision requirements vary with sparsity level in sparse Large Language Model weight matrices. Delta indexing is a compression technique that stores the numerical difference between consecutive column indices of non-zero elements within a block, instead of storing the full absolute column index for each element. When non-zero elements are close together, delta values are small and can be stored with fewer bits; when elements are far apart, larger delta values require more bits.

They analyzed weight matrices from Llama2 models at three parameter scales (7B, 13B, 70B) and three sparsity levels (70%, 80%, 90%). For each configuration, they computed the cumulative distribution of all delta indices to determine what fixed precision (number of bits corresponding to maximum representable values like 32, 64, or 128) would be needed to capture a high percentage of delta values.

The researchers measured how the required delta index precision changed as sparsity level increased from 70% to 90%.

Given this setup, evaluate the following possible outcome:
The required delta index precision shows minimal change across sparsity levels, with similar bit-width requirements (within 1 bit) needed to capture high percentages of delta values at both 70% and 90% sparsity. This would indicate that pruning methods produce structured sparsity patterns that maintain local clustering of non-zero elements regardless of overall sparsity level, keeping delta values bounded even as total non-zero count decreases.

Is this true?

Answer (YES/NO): NO